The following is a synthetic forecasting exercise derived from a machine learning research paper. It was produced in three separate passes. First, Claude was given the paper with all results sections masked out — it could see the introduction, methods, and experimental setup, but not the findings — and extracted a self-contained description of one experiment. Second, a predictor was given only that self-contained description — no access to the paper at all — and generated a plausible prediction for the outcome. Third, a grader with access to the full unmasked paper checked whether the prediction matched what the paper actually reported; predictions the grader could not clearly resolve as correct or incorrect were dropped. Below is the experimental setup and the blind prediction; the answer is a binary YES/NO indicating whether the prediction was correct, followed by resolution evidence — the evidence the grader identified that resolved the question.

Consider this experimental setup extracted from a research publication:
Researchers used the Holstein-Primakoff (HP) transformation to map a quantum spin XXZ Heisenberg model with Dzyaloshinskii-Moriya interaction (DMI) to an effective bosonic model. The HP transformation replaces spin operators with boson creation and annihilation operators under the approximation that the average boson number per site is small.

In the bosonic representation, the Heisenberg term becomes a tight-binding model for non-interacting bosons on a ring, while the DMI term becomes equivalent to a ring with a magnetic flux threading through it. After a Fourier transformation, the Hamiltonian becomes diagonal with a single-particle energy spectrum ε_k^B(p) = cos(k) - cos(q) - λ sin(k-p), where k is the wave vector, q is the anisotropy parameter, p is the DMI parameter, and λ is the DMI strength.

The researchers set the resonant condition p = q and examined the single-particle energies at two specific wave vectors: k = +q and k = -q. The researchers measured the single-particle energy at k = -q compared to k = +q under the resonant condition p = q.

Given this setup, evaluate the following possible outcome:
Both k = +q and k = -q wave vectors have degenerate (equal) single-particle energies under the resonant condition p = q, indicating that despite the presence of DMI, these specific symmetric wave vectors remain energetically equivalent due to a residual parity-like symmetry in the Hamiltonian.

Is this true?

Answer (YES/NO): NO